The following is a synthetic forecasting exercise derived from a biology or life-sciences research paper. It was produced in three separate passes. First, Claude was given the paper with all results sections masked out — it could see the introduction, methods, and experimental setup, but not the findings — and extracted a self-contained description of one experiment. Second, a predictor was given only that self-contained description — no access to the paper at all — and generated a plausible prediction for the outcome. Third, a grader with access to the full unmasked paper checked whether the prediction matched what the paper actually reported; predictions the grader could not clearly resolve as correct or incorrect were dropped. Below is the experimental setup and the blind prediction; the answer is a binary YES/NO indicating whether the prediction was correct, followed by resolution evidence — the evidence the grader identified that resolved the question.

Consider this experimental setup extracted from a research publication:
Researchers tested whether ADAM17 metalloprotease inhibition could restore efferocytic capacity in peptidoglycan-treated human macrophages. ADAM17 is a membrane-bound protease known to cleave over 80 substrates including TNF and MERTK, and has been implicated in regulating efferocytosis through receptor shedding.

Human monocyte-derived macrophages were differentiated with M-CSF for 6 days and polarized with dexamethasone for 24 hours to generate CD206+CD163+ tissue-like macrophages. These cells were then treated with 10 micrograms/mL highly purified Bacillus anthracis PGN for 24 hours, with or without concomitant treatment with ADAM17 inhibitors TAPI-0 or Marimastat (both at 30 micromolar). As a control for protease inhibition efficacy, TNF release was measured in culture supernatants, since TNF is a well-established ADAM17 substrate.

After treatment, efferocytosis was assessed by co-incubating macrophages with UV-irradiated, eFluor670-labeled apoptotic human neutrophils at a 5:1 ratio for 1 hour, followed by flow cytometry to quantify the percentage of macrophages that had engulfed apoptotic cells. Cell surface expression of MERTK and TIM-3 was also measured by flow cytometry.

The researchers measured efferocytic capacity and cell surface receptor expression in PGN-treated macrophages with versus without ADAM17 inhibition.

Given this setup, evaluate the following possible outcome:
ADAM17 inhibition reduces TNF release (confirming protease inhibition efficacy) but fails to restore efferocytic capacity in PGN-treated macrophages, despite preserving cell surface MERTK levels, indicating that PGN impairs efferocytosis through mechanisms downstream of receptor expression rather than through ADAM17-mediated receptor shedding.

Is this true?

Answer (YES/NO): NO